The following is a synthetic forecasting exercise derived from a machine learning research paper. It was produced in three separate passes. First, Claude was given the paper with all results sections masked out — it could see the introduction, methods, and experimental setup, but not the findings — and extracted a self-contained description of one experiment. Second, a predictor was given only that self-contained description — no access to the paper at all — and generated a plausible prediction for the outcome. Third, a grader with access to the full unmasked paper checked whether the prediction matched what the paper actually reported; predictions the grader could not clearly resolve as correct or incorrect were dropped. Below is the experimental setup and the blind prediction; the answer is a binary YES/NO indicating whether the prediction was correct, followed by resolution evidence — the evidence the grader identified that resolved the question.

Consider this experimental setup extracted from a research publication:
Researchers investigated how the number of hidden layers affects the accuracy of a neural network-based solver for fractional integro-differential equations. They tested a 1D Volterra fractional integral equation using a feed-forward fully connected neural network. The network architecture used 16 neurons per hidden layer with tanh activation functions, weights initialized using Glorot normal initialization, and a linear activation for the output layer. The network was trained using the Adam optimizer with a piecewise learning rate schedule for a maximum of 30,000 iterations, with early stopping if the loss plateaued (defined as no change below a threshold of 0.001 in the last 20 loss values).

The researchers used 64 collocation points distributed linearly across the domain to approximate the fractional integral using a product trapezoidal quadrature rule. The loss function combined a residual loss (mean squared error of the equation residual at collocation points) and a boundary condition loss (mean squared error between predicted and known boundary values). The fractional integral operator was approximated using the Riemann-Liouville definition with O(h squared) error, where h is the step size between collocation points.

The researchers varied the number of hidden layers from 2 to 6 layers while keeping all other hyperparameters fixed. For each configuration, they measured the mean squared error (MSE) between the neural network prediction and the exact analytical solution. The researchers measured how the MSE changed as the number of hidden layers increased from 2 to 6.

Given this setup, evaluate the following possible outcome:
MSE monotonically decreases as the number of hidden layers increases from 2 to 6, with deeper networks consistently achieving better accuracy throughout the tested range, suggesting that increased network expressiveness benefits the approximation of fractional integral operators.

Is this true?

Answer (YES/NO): NO